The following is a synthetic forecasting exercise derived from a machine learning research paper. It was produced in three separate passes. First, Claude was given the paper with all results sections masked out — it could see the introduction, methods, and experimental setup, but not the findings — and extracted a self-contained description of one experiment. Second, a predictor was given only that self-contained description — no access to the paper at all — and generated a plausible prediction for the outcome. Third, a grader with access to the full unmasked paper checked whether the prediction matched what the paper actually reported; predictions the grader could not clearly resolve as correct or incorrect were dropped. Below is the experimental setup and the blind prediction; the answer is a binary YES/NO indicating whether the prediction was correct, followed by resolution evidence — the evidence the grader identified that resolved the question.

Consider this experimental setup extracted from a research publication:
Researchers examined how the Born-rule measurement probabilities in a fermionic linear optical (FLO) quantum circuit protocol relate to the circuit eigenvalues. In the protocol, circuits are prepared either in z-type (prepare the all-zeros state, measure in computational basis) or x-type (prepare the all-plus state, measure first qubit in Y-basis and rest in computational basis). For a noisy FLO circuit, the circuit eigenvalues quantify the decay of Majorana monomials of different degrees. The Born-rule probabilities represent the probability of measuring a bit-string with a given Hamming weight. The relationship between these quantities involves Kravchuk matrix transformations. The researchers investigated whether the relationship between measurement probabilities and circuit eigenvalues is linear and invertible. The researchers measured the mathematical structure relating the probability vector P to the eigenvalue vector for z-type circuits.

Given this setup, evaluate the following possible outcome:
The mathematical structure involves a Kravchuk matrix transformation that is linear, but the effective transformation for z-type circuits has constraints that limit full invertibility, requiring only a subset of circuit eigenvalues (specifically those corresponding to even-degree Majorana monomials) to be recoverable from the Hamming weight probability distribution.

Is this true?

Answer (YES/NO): YES